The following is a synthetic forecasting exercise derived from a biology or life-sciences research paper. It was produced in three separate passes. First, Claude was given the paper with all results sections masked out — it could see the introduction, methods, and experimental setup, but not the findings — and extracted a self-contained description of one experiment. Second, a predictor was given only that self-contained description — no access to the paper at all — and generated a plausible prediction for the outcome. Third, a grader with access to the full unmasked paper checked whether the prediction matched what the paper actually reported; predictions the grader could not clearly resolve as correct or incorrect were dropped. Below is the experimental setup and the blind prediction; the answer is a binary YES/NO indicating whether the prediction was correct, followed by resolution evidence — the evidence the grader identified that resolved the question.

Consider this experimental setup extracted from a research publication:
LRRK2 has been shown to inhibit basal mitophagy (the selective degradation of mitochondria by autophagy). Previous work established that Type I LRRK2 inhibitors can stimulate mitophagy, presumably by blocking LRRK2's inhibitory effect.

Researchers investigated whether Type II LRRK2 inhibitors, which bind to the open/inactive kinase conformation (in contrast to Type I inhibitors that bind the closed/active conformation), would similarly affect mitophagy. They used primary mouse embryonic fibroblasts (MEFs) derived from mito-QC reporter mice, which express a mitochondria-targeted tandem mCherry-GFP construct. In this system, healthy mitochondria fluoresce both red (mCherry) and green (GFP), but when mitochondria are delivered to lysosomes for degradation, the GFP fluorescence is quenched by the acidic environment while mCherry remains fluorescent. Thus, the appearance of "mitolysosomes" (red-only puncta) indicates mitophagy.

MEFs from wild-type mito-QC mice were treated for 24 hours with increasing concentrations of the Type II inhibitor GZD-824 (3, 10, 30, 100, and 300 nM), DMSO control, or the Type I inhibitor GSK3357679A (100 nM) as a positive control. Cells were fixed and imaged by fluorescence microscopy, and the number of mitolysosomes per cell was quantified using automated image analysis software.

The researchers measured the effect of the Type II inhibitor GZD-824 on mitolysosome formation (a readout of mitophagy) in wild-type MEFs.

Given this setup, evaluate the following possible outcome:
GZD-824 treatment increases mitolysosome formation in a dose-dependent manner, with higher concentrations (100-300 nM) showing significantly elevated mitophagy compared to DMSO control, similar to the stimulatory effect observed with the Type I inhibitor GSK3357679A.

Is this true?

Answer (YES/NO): YES